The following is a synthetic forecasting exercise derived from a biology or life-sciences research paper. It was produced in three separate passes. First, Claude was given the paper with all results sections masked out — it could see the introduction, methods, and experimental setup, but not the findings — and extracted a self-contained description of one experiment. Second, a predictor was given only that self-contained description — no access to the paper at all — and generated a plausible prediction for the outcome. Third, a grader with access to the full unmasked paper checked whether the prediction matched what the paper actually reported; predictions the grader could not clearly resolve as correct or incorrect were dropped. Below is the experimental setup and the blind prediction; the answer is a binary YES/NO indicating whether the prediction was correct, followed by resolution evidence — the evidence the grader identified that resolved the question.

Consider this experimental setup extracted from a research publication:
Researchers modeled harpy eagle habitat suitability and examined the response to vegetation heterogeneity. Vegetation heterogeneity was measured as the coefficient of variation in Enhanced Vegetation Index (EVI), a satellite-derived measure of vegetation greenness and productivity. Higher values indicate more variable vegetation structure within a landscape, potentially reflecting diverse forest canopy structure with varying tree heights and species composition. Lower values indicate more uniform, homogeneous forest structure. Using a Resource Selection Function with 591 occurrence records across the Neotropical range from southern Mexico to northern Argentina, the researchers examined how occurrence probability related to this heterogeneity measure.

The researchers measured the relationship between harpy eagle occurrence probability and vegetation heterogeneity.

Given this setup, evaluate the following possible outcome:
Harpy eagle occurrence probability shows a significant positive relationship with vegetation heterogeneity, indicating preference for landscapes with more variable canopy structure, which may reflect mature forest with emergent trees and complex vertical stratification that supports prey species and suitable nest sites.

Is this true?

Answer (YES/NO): YES